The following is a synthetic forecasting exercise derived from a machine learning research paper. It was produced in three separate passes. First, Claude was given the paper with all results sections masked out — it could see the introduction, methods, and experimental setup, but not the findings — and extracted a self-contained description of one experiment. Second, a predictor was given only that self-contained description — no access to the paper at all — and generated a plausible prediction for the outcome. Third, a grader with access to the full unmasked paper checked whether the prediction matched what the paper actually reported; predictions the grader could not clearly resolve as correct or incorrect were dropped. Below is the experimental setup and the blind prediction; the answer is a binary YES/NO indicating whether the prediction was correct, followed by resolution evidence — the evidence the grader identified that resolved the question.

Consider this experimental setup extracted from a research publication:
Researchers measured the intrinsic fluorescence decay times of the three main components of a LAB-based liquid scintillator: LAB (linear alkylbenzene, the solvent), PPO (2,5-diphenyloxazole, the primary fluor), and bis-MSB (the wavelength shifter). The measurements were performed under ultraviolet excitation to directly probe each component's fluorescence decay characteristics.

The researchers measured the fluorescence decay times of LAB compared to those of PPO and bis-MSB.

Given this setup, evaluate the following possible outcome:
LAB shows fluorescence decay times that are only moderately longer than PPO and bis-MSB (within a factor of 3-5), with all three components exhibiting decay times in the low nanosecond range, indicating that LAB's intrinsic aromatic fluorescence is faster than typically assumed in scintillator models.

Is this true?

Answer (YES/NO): NO